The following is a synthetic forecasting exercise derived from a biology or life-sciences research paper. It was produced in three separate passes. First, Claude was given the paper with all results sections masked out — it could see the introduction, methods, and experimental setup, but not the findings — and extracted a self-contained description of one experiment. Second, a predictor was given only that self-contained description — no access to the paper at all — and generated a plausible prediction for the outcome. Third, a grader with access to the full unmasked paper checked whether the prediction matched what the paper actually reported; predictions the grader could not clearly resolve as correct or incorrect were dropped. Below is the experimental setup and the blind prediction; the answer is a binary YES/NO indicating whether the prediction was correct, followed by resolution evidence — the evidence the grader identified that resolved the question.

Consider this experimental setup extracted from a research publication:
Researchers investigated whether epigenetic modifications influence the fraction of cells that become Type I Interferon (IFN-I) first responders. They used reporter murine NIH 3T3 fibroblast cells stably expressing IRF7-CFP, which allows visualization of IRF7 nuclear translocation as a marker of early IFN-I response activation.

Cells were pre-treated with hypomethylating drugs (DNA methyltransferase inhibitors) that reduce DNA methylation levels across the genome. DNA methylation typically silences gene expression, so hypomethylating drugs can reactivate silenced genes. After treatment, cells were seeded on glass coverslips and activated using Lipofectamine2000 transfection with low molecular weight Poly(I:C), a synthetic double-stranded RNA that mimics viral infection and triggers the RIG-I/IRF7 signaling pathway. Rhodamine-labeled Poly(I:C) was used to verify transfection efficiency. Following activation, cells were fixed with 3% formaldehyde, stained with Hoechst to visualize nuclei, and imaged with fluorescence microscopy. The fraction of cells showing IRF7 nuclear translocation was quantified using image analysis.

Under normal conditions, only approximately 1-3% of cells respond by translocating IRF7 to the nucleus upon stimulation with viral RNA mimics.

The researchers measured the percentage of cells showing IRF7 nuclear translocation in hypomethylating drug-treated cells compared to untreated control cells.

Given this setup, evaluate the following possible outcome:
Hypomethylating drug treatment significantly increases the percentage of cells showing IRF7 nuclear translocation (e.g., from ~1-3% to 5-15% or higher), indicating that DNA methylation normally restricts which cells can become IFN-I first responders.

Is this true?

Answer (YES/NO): YES